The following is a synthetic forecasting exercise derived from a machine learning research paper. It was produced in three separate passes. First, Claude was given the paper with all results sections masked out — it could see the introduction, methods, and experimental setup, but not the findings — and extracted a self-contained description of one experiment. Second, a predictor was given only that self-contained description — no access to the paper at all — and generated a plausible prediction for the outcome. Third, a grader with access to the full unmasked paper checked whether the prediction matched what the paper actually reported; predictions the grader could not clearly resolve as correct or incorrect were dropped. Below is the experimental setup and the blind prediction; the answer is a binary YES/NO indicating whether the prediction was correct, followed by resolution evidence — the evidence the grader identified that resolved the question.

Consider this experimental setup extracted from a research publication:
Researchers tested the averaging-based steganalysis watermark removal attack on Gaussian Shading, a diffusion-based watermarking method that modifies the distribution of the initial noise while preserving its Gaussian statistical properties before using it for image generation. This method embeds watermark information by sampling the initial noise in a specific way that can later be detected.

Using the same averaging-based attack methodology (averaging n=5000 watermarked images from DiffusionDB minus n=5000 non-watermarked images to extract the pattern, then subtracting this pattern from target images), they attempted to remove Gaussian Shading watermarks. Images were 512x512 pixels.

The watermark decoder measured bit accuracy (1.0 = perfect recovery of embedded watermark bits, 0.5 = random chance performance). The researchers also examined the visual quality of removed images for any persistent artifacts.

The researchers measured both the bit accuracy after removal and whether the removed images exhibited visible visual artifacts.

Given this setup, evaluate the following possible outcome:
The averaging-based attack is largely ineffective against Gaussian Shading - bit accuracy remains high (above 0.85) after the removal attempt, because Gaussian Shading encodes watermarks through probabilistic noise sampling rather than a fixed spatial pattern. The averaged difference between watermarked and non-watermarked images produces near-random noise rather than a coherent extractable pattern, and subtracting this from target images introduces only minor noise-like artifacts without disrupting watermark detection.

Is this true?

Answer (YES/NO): NO